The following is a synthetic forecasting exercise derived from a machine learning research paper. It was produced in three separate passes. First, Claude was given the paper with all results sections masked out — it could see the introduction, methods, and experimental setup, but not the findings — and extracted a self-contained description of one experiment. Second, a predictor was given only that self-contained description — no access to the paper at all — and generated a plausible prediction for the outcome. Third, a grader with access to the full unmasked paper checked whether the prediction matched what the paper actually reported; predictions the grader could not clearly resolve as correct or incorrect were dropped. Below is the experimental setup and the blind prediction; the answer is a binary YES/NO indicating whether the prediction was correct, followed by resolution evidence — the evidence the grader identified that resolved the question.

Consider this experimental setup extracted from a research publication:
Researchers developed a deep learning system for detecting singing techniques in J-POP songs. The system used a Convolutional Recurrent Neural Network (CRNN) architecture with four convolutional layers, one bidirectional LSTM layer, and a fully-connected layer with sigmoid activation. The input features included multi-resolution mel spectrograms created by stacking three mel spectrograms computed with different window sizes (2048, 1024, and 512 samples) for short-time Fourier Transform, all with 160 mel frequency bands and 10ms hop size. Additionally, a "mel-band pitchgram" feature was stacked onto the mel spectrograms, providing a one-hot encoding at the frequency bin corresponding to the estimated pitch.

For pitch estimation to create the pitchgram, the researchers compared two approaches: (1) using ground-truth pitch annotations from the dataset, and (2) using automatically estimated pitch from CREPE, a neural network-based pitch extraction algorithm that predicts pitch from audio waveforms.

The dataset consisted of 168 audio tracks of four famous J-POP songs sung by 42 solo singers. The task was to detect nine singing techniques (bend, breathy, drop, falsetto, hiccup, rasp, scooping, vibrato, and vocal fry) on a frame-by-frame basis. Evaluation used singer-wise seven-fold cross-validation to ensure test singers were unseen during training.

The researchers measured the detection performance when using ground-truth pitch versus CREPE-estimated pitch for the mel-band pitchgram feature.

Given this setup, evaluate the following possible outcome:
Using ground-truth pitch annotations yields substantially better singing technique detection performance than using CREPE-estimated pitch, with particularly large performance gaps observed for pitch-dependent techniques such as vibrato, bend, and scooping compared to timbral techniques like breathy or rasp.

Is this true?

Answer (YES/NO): NO